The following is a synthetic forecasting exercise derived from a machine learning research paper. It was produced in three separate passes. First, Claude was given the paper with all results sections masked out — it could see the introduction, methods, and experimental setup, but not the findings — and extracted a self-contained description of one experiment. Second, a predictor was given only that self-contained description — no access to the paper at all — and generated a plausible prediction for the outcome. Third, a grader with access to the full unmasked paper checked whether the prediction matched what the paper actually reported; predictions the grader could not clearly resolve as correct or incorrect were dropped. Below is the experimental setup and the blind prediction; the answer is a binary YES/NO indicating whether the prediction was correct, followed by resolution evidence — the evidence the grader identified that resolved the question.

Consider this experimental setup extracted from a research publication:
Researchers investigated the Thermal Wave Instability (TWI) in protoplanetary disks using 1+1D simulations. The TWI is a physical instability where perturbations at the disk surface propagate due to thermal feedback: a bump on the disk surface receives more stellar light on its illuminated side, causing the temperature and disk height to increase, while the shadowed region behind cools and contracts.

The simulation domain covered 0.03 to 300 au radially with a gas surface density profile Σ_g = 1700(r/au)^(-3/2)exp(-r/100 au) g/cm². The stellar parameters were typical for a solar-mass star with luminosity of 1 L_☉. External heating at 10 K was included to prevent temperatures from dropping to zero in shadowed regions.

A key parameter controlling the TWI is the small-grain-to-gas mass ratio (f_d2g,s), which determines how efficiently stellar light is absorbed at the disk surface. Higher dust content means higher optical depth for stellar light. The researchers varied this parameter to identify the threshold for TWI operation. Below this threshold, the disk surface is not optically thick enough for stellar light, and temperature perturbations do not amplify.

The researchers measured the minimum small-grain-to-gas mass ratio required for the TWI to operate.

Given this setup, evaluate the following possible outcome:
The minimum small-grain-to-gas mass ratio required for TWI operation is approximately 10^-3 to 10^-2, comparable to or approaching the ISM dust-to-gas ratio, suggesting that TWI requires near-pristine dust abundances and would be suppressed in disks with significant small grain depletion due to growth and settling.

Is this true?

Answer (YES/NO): NO